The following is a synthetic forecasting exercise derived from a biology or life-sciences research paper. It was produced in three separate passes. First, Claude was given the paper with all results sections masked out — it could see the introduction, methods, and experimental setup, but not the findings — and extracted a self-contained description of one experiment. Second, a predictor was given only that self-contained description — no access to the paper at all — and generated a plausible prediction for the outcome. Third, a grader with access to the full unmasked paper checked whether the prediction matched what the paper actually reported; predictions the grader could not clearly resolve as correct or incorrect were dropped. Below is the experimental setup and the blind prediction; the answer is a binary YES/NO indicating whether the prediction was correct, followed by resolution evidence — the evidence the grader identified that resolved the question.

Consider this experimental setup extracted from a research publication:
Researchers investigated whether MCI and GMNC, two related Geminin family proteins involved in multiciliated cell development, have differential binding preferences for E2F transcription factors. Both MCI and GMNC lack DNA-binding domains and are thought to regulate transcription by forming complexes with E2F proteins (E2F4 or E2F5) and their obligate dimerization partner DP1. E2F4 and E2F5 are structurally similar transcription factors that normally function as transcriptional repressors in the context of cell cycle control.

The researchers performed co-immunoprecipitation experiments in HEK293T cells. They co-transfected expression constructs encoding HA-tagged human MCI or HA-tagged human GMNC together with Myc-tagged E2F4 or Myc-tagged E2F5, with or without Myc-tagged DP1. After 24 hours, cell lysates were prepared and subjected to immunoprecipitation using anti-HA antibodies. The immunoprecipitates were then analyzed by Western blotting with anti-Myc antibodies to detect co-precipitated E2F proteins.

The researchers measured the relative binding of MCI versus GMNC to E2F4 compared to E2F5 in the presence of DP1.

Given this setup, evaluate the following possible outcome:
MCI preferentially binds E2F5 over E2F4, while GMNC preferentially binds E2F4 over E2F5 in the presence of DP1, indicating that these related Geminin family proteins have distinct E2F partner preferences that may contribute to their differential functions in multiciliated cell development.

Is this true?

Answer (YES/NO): NO